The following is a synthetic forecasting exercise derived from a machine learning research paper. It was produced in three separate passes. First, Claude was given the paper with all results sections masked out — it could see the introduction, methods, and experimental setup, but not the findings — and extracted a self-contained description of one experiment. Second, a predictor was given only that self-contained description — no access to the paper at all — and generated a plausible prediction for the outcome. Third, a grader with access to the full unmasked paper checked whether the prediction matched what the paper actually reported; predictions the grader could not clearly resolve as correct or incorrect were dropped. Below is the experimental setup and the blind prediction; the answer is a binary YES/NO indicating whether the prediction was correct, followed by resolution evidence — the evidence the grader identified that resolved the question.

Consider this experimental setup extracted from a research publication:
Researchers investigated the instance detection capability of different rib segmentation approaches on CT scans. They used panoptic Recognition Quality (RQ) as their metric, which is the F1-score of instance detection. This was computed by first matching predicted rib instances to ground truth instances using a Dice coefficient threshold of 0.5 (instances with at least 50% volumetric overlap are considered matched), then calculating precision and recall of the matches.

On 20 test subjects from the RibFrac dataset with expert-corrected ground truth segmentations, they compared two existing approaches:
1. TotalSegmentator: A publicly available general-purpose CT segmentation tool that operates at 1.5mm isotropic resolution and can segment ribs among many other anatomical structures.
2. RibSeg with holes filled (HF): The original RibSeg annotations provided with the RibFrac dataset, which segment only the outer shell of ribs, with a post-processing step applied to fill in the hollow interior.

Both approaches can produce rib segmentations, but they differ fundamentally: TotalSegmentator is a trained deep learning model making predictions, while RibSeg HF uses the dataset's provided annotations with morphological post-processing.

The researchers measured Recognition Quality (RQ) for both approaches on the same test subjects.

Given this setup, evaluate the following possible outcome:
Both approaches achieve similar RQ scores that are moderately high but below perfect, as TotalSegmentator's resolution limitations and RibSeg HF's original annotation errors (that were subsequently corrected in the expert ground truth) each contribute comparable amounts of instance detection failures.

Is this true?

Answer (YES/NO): NO